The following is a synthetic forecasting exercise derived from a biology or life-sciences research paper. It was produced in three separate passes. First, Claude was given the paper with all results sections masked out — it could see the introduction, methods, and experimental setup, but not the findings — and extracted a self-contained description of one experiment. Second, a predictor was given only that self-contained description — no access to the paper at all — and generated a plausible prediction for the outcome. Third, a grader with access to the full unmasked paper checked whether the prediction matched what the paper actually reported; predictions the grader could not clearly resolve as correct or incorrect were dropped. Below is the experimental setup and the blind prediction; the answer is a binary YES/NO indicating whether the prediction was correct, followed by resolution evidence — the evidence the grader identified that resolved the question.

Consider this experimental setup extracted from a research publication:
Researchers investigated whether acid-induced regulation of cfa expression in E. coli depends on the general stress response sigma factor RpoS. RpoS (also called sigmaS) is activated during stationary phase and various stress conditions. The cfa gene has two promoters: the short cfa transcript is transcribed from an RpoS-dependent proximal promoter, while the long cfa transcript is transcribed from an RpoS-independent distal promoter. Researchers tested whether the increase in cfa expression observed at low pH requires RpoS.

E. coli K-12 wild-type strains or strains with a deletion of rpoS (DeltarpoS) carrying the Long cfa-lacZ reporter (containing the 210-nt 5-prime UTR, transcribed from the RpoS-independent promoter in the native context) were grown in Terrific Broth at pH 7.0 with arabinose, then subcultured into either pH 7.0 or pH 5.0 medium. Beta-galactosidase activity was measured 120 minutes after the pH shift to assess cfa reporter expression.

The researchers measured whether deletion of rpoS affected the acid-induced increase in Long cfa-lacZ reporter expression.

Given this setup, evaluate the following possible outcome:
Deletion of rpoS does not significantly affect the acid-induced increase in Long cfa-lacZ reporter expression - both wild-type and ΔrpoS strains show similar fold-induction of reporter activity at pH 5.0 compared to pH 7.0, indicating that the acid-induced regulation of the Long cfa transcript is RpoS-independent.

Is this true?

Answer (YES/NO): YES